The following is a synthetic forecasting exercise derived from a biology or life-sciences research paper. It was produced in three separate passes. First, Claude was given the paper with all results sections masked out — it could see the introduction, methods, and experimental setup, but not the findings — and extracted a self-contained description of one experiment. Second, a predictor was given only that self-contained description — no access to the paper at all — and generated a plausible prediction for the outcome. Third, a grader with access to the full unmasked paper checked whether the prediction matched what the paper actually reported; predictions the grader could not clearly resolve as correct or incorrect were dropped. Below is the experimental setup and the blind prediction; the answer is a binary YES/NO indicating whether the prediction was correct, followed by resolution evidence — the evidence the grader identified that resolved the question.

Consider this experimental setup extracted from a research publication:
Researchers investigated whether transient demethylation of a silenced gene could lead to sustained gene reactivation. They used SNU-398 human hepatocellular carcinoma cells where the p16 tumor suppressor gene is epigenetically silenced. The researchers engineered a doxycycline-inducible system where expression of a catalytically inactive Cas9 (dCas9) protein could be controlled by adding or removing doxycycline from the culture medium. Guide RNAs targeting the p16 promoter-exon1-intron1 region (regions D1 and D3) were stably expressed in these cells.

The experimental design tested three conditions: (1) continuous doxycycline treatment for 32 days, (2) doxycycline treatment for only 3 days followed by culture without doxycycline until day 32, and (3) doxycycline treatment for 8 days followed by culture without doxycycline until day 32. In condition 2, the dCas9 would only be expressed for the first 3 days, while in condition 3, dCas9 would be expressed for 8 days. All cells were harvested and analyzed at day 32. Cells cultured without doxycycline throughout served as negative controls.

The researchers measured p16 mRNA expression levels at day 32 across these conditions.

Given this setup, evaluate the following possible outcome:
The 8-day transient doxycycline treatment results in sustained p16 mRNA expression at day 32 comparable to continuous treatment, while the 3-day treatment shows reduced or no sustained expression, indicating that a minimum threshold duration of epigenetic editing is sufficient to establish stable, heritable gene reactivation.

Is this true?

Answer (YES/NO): NO